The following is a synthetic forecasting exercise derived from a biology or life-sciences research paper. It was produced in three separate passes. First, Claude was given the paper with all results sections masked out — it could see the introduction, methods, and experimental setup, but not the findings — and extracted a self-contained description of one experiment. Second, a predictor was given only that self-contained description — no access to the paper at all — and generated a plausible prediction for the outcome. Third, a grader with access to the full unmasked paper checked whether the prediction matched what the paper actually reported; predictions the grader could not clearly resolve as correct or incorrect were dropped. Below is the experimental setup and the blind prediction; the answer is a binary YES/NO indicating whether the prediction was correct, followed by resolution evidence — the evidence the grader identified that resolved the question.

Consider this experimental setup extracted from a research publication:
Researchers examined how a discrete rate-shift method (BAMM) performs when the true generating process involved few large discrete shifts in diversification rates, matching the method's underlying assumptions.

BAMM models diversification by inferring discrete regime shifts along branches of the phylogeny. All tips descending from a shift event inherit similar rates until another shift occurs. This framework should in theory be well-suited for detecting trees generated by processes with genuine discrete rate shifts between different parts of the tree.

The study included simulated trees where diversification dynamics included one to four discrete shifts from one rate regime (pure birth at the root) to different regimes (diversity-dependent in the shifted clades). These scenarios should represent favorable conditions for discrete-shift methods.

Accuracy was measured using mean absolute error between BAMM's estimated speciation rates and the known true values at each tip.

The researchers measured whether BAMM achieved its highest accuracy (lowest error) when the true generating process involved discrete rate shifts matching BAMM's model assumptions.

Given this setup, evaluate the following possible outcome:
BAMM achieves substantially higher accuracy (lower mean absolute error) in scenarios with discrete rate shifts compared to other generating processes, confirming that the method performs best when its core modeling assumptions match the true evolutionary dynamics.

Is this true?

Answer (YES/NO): NO